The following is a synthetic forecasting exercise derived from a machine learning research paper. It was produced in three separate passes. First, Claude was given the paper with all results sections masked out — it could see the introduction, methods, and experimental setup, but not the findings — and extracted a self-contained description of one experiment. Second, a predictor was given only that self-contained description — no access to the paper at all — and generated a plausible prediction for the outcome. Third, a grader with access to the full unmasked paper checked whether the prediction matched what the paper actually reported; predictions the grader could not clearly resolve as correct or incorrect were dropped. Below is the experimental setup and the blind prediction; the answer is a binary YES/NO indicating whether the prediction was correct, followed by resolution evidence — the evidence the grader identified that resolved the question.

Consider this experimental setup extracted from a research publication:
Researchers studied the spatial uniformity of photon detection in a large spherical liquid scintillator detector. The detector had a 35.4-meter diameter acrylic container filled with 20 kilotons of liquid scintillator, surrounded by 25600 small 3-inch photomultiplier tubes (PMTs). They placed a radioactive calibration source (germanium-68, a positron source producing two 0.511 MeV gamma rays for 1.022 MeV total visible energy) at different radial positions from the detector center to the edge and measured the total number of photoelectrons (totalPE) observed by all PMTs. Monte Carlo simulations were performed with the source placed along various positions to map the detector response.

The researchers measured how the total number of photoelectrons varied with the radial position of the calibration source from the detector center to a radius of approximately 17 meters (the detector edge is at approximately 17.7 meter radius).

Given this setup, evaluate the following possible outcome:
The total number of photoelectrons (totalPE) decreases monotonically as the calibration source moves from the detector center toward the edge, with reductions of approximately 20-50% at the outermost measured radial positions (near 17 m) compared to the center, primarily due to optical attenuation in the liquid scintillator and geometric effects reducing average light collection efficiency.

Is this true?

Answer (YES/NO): NO